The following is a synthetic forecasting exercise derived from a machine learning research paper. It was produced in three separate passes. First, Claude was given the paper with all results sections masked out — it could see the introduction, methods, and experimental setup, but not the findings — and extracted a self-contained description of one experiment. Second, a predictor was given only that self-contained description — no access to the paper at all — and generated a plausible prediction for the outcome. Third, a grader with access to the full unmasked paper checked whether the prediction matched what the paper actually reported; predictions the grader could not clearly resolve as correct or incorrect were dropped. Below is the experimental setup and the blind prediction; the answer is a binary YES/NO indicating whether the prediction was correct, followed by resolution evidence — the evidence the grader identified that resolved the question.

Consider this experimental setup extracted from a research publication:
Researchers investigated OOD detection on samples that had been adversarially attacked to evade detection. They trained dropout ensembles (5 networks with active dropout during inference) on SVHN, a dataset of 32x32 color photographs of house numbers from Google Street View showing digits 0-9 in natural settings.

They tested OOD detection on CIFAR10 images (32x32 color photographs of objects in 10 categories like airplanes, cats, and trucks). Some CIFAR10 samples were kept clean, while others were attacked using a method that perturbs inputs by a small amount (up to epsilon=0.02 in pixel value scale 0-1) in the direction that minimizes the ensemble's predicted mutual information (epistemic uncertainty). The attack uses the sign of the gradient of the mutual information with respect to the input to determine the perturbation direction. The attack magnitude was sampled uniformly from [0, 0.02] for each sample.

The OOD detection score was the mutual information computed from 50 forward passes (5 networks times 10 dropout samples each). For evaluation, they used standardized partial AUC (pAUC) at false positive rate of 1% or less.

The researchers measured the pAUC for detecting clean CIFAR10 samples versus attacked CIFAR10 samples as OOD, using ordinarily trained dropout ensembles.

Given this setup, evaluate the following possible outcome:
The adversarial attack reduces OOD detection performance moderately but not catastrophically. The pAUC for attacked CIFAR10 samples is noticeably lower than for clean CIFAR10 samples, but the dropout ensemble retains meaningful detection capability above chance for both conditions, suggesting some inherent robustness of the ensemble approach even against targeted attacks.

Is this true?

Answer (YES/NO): NO